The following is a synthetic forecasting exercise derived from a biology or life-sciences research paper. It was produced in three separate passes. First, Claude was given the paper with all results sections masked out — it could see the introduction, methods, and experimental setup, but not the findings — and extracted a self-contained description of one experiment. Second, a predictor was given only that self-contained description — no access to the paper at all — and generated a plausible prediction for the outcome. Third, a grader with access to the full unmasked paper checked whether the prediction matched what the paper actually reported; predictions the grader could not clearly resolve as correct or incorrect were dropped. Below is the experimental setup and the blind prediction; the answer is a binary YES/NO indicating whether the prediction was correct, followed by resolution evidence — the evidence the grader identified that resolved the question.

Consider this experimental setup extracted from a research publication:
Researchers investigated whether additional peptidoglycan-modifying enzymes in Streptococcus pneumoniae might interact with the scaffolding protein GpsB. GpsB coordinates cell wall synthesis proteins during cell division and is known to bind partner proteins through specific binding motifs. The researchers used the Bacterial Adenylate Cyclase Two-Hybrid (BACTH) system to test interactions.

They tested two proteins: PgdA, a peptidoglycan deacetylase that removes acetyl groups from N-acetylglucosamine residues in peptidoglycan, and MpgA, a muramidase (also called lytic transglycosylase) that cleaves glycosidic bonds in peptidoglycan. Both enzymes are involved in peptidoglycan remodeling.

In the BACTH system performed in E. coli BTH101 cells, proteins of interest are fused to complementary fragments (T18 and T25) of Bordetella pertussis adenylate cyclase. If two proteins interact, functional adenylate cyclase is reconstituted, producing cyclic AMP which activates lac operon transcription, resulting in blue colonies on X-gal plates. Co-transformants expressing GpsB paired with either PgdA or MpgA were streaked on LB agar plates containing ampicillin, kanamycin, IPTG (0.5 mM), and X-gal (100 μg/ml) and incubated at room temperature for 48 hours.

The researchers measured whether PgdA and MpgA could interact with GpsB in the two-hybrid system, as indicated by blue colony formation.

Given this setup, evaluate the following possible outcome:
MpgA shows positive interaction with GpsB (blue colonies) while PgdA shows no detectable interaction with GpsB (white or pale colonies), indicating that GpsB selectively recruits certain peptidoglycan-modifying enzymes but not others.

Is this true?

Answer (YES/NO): NO